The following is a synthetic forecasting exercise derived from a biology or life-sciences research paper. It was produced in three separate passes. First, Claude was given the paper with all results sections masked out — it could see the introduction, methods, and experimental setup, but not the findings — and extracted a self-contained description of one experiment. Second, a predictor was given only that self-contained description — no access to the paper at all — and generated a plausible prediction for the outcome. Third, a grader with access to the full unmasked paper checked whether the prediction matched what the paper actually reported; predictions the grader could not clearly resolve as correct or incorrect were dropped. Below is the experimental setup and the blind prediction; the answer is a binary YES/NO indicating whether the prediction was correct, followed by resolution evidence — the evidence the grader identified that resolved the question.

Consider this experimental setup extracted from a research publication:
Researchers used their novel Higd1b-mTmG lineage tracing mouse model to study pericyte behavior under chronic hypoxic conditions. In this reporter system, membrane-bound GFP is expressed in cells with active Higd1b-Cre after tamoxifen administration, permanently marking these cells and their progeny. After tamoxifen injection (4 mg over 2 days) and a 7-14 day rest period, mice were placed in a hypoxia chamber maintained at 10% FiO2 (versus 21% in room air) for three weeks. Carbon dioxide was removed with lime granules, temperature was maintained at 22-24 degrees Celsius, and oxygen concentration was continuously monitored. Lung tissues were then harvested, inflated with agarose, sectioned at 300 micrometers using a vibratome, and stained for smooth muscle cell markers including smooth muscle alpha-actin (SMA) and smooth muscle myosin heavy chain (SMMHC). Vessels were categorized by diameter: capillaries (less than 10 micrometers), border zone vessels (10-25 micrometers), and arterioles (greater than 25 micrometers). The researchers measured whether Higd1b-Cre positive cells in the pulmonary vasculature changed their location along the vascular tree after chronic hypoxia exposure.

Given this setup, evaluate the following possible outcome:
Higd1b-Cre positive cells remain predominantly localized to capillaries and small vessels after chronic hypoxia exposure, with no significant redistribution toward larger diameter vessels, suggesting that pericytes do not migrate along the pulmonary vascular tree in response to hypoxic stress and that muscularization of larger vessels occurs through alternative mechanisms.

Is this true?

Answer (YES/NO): NO